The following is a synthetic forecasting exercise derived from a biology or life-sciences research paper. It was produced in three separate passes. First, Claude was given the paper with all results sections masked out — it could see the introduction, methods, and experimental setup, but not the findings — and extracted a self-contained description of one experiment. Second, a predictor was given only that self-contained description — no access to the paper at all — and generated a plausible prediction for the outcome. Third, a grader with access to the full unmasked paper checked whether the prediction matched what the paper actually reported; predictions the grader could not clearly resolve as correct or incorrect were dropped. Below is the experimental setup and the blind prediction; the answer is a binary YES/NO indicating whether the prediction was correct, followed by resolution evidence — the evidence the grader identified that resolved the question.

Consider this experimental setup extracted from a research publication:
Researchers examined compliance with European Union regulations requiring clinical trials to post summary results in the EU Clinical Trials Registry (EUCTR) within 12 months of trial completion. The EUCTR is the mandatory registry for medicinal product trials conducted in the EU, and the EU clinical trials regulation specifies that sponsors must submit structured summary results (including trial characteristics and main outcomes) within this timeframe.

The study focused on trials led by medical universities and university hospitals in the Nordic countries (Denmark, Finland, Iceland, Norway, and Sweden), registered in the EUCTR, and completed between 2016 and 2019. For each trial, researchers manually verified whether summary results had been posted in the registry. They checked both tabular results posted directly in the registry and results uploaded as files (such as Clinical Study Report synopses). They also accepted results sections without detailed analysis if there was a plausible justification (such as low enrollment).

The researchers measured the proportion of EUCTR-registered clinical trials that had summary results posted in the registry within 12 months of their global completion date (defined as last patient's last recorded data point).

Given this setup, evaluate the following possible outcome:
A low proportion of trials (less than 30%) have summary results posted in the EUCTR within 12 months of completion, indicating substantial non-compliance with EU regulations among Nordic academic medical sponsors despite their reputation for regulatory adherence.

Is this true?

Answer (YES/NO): YES